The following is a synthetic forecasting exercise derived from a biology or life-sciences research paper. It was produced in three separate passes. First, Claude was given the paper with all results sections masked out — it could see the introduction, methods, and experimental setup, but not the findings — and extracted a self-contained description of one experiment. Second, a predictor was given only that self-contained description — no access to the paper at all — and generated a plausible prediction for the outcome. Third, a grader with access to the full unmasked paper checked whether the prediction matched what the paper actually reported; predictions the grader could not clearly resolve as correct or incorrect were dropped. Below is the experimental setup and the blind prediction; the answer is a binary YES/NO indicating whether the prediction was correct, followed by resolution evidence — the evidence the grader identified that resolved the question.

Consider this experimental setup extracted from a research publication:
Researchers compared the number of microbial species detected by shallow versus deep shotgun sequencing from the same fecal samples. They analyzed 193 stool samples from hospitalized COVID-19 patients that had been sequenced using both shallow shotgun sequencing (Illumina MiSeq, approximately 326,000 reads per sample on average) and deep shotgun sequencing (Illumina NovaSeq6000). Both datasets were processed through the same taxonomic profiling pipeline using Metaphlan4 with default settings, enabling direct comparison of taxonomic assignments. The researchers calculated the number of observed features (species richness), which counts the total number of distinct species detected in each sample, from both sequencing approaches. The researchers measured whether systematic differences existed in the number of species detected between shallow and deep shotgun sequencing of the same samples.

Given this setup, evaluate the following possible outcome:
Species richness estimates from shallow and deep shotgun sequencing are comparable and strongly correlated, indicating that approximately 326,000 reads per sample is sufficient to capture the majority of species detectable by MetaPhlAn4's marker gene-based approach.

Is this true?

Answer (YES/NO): NO